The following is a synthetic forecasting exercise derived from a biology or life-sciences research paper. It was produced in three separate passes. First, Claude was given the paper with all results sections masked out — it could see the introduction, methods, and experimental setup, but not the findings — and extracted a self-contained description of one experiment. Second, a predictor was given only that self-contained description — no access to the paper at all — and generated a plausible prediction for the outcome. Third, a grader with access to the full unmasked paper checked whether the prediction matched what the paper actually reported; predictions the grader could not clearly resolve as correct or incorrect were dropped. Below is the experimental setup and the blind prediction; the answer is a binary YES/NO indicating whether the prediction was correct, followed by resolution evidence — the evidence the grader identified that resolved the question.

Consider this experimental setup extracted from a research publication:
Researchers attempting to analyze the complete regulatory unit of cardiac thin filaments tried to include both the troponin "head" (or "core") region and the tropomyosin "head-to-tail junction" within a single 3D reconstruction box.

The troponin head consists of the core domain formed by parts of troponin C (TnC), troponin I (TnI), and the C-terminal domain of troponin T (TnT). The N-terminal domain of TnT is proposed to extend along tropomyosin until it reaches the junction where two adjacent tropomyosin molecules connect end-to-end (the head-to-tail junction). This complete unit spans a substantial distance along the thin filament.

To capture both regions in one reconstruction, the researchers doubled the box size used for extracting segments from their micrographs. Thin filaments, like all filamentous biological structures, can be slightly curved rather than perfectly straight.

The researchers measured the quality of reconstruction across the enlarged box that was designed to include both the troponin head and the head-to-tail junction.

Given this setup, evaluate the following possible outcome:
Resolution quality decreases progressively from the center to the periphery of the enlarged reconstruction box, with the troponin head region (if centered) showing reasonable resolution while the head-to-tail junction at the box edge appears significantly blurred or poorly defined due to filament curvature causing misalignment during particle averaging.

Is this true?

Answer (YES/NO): YES